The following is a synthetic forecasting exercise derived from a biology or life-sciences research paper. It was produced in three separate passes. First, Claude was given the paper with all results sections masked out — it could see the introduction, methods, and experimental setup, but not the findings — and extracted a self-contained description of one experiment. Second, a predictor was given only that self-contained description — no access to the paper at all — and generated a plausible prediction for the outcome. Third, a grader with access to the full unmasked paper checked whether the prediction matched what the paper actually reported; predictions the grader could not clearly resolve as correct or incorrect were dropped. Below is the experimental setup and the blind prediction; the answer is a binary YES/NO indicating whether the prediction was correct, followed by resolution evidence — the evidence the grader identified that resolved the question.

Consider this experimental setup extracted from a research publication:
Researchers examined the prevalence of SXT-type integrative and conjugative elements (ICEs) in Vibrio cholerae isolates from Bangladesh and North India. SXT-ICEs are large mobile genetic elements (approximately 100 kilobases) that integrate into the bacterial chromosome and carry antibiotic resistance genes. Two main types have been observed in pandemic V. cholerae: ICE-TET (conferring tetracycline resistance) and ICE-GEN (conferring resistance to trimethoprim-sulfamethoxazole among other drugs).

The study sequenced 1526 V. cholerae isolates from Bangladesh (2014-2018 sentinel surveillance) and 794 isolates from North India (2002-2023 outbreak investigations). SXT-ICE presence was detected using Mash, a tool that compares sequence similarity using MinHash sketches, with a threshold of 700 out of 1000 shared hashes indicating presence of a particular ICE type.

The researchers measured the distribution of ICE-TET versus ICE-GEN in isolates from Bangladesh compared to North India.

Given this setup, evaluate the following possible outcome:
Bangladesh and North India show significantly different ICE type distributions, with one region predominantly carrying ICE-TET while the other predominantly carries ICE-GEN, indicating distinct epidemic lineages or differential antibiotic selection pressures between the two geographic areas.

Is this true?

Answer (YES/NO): YES